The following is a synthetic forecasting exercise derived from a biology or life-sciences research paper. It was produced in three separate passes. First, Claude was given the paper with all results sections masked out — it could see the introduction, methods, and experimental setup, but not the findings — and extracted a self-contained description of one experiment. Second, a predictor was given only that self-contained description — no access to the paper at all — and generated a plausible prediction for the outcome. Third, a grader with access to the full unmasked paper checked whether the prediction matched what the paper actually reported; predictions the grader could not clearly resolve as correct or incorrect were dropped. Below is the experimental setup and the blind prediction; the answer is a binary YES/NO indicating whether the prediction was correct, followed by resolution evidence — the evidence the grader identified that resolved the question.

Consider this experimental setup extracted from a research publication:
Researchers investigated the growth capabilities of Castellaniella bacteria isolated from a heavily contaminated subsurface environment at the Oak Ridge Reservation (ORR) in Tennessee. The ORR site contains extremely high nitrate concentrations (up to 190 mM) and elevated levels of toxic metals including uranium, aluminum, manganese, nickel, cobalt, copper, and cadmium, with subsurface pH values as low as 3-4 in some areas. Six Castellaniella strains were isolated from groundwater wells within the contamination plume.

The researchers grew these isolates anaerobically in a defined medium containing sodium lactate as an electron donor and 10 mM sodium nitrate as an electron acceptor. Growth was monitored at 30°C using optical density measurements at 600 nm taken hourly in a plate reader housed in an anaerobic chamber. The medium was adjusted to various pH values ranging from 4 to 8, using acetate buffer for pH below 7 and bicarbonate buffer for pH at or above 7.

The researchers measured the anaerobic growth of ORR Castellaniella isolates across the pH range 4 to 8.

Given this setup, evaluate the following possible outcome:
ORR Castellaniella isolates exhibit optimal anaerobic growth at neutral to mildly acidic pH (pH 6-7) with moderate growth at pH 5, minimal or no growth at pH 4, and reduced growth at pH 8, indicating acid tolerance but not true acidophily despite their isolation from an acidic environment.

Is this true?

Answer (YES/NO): NO